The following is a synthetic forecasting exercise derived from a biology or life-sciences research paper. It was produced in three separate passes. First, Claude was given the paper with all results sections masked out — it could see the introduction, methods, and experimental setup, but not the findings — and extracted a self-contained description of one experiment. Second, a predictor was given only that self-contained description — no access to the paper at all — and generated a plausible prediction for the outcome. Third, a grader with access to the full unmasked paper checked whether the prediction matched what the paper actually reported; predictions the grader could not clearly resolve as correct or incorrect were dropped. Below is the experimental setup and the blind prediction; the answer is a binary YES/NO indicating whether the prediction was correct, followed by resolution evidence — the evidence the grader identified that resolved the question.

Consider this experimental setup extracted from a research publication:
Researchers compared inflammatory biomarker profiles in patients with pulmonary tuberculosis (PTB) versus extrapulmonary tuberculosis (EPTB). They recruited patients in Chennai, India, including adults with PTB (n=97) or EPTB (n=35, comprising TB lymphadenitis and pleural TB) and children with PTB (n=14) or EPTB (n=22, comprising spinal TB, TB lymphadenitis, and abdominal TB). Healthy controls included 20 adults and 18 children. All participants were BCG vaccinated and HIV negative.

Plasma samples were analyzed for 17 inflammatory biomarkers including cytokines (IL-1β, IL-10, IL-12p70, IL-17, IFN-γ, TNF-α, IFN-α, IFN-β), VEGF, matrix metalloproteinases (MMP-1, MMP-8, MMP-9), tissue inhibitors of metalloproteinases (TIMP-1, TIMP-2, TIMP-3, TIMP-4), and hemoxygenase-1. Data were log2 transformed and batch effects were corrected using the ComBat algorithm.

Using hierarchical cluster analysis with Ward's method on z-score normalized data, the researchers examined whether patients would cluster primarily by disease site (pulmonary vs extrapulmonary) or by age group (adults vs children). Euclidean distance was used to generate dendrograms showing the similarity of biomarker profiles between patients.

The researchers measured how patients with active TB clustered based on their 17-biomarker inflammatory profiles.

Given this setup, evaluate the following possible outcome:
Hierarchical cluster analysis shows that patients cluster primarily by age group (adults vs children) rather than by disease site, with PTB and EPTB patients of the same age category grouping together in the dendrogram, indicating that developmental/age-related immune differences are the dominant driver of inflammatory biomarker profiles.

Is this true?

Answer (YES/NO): YES